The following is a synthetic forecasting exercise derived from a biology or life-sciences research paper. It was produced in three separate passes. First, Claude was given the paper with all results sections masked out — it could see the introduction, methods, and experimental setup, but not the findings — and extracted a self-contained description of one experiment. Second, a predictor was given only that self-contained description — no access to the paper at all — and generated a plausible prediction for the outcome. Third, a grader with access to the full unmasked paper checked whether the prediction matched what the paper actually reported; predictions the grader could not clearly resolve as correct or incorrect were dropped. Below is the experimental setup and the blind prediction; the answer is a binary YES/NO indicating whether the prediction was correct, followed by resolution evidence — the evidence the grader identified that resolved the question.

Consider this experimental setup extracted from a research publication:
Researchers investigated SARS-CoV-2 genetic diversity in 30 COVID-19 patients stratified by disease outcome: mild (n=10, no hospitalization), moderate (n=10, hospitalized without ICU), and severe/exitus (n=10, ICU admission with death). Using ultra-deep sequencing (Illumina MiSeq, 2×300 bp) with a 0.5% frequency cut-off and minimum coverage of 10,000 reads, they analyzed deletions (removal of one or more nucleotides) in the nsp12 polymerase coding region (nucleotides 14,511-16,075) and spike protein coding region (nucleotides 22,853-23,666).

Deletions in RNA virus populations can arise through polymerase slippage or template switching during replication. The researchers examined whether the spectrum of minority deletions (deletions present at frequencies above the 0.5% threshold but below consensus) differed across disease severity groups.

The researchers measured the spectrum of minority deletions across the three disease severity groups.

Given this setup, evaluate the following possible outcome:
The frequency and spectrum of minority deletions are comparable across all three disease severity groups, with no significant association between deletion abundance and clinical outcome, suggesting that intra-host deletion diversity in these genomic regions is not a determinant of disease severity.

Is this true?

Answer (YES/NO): YES